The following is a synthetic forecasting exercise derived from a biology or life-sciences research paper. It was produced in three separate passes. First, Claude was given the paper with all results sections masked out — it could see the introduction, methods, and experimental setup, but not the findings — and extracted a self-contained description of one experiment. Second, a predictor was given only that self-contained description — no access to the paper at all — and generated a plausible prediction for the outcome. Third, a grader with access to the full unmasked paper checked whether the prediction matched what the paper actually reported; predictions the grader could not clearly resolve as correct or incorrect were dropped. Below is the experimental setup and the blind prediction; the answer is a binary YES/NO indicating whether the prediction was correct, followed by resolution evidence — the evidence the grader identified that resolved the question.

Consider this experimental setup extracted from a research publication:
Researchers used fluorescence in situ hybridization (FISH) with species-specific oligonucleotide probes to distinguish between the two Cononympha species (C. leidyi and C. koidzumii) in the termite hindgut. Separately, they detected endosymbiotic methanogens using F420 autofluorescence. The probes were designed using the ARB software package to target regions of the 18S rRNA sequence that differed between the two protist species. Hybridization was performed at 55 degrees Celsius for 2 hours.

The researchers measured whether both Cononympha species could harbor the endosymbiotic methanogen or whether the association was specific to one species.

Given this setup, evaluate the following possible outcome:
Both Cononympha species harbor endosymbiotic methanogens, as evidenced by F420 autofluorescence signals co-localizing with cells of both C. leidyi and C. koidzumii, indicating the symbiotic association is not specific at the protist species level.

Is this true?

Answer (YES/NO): YES